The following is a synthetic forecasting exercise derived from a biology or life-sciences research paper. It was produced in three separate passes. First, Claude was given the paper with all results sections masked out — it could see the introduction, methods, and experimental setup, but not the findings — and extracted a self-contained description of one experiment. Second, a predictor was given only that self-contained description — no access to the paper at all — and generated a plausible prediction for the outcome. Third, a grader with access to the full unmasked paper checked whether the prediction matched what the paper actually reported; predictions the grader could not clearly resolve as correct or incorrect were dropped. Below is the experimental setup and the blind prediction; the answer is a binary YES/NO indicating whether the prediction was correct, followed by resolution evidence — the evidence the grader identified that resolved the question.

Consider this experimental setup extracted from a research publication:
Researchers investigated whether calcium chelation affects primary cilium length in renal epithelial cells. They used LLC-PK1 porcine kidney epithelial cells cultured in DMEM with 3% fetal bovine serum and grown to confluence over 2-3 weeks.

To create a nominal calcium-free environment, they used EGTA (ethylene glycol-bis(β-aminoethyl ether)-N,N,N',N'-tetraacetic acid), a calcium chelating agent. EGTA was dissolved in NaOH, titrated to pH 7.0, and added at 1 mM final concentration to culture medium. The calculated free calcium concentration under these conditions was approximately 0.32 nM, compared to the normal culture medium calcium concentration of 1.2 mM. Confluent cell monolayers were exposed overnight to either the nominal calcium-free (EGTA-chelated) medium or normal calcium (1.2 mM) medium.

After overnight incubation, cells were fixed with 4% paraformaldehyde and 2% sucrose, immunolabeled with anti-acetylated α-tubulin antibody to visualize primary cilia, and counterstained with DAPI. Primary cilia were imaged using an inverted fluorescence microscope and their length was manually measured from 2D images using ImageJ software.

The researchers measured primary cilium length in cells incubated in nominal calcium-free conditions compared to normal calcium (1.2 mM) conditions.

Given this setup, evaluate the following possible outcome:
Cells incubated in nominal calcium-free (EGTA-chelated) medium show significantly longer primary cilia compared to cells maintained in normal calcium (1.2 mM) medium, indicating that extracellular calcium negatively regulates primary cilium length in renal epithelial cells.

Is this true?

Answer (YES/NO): NO